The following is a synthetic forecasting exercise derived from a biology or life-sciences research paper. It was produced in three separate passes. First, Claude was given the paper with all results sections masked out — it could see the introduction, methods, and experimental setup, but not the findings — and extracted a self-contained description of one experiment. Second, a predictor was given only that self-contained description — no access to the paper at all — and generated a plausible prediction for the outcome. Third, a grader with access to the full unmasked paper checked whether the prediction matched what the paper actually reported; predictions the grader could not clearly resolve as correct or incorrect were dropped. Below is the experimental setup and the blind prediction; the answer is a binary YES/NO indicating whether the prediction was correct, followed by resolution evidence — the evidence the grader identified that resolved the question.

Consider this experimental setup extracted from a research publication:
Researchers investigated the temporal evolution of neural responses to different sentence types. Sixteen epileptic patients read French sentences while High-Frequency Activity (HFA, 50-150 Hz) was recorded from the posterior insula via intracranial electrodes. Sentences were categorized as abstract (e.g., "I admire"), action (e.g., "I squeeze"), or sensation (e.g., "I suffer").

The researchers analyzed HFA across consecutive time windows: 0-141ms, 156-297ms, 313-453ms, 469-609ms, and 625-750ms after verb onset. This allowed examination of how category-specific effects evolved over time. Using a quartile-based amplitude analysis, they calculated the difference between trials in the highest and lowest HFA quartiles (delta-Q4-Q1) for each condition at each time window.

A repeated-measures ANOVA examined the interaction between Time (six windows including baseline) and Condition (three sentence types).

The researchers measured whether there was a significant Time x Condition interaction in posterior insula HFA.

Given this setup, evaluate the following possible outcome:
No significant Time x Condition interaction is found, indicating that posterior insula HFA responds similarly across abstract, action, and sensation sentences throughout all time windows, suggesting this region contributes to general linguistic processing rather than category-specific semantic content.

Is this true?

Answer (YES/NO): NO